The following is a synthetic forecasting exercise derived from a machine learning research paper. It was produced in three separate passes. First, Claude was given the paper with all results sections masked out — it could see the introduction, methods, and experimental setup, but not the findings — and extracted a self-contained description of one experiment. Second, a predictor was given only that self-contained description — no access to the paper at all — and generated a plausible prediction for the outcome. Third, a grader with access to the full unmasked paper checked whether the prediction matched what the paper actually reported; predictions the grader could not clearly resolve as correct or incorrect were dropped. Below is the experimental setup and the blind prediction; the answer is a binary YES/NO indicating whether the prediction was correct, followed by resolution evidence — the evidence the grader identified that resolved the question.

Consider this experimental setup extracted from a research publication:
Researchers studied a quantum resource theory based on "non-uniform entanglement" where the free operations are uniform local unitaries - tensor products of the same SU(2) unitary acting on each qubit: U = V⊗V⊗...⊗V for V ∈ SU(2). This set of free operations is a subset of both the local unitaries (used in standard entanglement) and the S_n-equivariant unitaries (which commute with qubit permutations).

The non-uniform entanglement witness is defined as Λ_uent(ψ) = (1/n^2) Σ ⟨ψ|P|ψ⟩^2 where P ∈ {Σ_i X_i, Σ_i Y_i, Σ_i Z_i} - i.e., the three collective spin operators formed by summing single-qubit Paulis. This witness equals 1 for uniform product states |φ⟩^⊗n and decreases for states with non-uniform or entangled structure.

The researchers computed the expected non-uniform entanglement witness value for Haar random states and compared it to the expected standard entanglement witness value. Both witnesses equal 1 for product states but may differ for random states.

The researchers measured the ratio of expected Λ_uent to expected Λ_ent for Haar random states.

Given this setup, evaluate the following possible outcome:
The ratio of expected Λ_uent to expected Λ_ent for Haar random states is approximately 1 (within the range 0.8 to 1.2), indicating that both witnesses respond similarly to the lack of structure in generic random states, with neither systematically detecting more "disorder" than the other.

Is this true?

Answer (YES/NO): NO